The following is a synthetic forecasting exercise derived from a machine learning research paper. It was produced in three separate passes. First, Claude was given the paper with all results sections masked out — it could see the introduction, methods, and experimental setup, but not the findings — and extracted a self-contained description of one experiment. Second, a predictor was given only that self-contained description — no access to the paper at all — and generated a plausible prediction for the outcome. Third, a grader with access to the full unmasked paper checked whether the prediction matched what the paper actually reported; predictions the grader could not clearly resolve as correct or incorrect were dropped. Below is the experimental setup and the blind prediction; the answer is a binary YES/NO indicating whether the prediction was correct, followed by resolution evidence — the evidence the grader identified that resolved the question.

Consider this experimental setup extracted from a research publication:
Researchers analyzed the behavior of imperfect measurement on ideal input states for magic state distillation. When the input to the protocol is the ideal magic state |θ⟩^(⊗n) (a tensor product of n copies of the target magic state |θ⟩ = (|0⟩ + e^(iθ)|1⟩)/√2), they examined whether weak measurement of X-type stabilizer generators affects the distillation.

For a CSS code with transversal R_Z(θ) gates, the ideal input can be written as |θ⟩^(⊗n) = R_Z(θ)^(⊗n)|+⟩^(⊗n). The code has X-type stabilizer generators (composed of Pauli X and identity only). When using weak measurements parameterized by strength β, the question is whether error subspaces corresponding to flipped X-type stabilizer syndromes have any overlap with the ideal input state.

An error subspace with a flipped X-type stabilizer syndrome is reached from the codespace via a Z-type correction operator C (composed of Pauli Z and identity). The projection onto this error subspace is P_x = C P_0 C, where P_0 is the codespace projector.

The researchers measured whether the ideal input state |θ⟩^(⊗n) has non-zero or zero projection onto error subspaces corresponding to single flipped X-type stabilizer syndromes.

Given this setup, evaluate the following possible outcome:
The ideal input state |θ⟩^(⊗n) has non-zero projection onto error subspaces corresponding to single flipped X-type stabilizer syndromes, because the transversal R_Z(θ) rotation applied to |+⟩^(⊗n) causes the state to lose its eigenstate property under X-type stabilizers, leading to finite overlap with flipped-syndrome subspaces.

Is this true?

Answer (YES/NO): NO